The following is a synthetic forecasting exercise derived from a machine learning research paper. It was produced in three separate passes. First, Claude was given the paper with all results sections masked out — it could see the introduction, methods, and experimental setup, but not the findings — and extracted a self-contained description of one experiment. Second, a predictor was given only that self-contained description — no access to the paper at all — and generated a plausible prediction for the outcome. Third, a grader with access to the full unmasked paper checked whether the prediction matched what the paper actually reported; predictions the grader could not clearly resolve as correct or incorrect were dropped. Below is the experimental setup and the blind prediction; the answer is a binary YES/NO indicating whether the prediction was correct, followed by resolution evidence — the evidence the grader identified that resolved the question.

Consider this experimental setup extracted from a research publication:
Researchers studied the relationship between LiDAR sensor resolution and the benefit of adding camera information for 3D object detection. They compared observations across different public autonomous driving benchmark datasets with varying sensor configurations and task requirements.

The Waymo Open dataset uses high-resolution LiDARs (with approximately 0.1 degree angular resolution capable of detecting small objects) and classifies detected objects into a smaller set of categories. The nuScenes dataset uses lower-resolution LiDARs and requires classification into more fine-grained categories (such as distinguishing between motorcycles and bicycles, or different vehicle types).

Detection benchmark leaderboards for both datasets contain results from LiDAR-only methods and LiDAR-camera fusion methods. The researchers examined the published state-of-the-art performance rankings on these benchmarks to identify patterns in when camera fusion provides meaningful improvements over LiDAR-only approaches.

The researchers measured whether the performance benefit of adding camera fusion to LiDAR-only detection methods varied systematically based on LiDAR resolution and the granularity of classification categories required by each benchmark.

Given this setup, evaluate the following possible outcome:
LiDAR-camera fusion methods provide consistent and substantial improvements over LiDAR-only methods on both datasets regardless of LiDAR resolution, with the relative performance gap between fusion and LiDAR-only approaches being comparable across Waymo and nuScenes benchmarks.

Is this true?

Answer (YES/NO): NO